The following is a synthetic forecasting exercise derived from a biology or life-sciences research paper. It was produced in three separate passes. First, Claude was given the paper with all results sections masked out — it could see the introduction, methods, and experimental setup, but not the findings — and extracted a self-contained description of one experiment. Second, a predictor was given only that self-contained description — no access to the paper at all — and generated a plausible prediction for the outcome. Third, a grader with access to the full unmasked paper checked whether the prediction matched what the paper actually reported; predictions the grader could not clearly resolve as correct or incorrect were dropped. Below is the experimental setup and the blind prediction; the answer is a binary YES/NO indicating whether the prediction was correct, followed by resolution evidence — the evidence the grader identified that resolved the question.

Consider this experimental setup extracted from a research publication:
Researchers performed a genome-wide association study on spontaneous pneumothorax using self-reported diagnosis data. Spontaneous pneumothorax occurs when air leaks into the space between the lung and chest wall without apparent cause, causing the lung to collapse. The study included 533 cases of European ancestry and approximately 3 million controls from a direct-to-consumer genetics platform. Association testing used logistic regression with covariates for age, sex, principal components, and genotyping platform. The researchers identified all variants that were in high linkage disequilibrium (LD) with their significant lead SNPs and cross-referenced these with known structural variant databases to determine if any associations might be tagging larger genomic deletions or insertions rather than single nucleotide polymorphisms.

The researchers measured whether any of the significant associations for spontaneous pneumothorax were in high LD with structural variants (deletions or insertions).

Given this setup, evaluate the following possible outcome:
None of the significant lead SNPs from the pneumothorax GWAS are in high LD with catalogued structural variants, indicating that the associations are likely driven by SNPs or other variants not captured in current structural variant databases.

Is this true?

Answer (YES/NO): NO